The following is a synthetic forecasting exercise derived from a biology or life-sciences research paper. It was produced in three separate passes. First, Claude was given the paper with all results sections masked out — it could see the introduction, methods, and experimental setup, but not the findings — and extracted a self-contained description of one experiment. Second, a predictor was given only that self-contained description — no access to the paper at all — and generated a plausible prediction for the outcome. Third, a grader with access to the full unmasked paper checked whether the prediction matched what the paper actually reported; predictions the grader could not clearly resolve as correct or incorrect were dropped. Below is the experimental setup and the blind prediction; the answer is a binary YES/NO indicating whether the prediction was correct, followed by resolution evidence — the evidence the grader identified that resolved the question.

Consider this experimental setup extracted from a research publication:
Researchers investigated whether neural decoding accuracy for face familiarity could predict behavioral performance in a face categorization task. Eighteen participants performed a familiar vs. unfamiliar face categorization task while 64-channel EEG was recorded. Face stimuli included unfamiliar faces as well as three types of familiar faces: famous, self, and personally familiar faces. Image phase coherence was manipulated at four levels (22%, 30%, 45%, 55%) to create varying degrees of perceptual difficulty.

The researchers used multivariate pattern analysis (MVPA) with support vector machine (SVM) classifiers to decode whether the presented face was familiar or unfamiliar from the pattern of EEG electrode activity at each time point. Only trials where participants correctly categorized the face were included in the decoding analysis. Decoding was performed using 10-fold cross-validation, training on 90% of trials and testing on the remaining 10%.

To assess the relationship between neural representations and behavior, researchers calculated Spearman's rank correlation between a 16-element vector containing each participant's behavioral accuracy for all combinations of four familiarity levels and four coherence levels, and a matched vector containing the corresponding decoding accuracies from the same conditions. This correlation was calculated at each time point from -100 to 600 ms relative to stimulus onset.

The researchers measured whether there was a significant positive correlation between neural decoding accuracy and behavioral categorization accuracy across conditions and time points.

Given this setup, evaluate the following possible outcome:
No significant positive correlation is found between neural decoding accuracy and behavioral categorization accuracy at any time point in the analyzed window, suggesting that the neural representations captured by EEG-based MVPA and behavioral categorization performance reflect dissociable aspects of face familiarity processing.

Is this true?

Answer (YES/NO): NO